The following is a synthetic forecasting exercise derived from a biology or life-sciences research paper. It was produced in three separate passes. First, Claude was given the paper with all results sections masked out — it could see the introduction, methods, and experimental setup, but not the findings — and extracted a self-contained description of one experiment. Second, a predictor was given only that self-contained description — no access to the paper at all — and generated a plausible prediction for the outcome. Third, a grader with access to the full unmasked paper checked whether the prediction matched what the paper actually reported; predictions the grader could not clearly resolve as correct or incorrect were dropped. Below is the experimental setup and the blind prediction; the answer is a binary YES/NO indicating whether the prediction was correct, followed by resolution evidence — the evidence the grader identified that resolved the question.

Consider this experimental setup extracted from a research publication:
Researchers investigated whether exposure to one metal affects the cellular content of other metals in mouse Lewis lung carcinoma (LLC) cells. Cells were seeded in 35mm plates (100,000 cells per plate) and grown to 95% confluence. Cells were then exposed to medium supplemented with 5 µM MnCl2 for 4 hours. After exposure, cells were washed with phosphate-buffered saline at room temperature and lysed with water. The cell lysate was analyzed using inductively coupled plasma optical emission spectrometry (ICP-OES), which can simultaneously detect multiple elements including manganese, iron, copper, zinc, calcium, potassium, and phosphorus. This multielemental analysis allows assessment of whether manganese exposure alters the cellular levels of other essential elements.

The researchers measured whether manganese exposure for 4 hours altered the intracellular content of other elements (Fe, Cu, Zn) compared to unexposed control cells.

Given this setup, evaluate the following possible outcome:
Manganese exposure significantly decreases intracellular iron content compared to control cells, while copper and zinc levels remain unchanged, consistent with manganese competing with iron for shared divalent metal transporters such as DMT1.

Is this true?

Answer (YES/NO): NO